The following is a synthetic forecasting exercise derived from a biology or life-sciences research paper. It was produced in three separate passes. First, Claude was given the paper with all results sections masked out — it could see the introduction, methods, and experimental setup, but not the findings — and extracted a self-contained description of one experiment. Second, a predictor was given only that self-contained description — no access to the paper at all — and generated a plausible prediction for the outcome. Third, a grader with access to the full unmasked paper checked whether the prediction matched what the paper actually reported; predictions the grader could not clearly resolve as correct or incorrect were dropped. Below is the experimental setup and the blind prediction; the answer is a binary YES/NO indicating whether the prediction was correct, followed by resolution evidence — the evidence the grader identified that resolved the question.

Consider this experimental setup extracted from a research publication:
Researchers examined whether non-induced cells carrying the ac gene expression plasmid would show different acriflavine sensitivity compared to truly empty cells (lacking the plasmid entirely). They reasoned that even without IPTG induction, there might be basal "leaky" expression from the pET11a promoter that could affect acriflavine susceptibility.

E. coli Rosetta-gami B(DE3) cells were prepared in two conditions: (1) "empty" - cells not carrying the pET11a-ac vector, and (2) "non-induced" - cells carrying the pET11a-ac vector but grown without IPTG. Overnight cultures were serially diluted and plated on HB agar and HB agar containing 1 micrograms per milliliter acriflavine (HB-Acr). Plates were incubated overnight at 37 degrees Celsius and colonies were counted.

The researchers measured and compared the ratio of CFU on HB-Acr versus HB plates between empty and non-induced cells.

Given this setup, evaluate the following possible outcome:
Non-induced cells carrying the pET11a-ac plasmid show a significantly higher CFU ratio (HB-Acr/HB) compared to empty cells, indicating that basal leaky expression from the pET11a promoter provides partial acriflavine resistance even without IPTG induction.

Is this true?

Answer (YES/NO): NO